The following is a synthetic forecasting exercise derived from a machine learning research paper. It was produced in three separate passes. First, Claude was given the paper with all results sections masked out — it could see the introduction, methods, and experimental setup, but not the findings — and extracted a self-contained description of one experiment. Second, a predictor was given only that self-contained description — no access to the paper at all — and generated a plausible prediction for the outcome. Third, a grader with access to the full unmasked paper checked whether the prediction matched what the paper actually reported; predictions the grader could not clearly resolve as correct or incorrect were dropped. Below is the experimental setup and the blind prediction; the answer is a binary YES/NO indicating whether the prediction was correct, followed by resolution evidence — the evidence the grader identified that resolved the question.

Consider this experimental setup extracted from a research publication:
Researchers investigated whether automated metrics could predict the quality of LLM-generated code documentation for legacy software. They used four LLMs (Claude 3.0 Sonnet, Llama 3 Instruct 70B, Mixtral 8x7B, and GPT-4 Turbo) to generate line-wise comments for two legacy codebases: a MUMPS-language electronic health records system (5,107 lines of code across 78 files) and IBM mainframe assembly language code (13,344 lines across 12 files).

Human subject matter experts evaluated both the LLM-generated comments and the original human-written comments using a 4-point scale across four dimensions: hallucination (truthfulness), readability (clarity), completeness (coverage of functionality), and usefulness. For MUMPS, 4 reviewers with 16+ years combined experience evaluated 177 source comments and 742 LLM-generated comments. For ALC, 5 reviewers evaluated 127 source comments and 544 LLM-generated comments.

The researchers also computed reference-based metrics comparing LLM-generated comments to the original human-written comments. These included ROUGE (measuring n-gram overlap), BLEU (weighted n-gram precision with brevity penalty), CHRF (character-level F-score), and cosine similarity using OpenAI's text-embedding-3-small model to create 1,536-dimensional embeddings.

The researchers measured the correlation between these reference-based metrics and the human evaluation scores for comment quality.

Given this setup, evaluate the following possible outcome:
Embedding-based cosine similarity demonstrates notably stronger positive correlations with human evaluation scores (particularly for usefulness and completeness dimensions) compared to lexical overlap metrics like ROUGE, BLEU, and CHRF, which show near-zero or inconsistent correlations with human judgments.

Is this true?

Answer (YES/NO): NO